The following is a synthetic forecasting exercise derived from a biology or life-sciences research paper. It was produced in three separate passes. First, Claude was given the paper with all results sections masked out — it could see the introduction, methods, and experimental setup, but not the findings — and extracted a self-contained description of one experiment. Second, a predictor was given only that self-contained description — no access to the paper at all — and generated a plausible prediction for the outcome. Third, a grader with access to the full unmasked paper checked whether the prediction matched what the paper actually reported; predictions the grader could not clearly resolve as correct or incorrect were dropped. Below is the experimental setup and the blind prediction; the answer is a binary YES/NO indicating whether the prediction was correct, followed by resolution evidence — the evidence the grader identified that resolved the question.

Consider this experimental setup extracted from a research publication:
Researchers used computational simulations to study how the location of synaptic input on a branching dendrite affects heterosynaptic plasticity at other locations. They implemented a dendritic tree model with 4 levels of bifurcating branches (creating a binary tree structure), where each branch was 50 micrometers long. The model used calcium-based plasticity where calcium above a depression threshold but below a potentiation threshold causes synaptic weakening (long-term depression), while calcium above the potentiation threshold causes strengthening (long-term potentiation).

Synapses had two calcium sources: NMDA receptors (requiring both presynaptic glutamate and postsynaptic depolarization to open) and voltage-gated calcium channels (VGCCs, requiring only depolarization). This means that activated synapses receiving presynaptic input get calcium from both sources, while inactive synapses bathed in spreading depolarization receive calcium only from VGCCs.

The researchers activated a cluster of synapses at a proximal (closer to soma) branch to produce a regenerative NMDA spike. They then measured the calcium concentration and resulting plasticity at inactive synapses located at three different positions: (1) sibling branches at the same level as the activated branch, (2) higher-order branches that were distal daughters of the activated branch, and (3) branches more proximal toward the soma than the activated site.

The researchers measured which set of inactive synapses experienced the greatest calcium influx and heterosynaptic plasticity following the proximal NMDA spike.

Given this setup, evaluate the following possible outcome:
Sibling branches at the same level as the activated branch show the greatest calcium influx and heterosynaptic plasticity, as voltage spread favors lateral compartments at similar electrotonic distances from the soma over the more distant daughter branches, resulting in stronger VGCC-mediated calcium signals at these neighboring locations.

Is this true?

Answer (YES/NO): NO